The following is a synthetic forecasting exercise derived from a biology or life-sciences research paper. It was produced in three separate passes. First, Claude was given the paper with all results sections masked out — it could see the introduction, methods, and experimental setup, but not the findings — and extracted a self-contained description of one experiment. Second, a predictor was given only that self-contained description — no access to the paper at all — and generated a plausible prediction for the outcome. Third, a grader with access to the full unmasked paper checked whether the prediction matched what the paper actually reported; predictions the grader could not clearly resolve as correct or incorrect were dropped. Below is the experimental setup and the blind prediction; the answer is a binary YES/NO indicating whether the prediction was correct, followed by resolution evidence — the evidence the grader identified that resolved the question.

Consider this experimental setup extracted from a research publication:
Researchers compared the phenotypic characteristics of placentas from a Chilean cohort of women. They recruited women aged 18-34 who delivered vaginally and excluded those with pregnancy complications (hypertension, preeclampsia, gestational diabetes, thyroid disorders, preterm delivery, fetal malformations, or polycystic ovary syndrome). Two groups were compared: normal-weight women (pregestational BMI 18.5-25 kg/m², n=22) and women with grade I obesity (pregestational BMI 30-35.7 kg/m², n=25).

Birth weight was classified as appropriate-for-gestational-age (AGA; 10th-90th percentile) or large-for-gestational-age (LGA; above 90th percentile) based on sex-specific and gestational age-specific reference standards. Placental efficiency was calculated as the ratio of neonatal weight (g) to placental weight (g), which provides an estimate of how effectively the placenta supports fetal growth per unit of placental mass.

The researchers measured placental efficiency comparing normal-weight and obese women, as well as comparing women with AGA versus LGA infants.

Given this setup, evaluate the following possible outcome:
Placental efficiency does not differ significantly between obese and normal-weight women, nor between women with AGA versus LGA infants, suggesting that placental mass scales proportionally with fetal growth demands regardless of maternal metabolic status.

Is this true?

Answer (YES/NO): YES